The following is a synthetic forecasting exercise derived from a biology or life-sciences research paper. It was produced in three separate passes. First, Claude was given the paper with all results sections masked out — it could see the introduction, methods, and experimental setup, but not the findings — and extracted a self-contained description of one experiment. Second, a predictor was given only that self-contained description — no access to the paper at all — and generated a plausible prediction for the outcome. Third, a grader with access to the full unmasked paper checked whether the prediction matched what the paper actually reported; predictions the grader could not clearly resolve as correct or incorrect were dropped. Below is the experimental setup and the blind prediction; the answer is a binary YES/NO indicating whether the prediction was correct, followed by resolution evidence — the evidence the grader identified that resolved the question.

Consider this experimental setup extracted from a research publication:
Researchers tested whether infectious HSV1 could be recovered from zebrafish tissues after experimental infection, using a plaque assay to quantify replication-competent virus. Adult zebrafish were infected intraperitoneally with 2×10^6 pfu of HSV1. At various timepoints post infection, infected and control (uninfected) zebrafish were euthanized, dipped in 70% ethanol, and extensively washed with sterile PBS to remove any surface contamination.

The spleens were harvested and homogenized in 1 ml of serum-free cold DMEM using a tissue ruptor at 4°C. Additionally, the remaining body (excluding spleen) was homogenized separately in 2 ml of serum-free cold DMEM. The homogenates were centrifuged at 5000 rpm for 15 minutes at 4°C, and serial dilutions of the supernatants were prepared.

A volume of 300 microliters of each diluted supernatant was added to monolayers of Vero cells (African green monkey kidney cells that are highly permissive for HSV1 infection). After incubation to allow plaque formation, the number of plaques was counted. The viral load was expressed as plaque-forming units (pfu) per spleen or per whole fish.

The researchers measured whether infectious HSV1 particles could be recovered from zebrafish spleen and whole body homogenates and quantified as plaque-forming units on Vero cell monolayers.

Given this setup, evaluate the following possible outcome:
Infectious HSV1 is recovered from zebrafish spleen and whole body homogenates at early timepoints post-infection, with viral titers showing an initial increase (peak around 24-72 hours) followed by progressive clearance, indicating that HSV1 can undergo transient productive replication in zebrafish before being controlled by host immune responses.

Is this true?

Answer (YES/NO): YES